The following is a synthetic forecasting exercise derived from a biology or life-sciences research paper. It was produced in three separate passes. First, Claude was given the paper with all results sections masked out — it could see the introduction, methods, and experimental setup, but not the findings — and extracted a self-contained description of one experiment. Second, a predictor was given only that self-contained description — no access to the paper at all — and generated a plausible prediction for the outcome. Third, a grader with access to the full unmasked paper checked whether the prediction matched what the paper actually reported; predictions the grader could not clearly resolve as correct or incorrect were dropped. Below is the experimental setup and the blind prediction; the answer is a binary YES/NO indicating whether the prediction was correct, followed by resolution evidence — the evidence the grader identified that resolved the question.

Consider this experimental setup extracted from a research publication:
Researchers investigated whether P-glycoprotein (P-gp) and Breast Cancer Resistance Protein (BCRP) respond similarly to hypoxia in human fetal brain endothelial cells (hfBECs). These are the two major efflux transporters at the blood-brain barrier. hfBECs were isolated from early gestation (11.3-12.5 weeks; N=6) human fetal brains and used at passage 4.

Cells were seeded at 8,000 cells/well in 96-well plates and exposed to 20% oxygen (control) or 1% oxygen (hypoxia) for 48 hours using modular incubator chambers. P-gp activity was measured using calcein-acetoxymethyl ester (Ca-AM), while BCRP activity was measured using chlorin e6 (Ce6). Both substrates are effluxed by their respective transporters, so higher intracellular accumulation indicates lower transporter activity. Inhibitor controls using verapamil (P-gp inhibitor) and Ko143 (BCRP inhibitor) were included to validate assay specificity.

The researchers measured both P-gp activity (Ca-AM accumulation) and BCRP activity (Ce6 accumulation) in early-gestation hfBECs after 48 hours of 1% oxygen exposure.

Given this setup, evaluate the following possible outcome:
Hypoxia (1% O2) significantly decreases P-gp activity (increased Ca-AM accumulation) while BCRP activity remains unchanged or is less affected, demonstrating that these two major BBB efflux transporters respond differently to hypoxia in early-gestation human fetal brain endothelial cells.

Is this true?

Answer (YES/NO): NO